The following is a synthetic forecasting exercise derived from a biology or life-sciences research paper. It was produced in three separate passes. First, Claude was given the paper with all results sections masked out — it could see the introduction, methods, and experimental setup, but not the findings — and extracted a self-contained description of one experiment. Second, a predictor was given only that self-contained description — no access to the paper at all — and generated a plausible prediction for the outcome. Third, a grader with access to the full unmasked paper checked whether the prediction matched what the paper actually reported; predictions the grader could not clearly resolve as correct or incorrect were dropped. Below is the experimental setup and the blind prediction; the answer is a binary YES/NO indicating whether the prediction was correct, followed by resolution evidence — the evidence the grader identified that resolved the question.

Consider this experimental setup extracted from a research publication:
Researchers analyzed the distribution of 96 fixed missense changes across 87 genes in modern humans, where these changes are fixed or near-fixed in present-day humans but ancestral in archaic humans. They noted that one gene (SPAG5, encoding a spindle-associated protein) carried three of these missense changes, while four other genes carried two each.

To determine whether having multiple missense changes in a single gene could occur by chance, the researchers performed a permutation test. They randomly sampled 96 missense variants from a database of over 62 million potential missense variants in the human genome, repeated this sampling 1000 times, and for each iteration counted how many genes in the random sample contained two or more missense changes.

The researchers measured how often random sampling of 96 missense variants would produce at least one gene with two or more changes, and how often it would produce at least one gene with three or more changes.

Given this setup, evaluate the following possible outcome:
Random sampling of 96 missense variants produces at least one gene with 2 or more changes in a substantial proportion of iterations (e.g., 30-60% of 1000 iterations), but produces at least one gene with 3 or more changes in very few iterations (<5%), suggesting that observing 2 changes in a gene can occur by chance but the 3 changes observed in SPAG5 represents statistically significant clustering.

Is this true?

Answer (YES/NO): NO